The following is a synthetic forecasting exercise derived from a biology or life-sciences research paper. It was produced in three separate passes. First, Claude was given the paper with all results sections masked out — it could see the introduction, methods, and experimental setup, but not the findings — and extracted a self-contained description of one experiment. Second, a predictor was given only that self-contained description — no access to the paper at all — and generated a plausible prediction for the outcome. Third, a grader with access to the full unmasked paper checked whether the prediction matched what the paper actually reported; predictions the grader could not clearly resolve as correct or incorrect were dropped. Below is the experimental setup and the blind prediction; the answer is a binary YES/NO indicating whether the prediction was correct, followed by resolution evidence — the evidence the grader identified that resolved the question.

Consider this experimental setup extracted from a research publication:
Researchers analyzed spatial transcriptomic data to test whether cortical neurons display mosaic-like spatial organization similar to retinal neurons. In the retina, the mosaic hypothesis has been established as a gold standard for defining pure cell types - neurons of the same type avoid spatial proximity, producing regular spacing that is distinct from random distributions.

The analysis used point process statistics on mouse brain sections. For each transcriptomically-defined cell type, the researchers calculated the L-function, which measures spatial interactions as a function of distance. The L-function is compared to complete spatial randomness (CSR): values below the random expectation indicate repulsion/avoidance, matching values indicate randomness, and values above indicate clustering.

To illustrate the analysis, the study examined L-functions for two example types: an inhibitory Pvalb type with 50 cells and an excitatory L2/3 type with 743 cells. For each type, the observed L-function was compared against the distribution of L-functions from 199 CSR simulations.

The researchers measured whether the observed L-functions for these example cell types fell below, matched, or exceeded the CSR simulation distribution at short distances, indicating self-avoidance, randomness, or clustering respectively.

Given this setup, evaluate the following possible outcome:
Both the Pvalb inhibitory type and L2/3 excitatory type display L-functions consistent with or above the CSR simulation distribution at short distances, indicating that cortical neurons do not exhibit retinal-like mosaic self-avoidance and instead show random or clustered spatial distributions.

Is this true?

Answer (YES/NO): NO